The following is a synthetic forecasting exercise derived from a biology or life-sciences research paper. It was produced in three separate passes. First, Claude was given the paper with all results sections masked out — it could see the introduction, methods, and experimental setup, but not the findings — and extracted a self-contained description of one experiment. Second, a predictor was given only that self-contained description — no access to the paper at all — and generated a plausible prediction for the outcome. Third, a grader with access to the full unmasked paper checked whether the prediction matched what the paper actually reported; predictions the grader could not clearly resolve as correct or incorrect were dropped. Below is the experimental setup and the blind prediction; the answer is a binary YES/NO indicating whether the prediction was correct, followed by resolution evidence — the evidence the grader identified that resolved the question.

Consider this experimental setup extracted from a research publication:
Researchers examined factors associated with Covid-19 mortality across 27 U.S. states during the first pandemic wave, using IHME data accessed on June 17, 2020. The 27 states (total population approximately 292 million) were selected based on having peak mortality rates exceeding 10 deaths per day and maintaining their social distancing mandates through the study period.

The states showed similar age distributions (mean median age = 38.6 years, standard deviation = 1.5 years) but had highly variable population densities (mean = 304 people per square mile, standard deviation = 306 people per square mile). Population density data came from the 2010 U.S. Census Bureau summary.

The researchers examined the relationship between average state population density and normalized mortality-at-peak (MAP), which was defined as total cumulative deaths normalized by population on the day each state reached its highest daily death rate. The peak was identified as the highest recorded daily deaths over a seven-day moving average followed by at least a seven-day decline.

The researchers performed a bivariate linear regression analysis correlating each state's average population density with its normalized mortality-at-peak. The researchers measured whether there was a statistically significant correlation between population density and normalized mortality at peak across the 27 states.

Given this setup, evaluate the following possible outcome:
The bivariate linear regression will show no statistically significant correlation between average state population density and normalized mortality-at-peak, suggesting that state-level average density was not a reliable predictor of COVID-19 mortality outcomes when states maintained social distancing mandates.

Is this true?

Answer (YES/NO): NO